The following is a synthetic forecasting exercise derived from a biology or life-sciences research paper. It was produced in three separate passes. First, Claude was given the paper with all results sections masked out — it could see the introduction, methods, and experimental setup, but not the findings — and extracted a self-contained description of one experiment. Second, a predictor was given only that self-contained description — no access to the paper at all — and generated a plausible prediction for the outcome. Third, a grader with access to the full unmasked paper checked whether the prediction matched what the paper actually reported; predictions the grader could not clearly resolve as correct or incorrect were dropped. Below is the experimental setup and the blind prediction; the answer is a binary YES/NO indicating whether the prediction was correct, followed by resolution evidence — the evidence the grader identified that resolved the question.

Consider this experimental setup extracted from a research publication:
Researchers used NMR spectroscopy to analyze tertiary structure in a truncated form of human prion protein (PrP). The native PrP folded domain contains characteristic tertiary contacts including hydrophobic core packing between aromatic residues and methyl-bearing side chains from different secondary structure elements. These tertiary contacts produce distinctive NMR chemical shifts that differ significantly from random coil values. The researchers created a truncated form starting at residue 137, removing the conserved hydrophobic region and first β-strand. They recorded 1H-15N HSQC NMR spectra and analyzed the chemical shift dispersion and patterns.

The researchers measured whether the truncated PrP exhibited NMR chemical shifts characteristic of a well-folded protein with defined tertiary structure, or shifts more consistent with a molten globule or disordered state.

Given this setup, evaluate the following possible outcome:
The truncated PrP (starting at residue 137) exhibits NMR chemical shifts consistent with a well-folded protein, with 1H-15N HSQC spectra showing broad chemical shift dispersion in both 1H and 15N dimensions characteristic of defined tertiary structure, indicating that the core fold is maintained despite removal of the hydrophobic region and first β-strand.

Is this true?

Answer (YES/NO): YES